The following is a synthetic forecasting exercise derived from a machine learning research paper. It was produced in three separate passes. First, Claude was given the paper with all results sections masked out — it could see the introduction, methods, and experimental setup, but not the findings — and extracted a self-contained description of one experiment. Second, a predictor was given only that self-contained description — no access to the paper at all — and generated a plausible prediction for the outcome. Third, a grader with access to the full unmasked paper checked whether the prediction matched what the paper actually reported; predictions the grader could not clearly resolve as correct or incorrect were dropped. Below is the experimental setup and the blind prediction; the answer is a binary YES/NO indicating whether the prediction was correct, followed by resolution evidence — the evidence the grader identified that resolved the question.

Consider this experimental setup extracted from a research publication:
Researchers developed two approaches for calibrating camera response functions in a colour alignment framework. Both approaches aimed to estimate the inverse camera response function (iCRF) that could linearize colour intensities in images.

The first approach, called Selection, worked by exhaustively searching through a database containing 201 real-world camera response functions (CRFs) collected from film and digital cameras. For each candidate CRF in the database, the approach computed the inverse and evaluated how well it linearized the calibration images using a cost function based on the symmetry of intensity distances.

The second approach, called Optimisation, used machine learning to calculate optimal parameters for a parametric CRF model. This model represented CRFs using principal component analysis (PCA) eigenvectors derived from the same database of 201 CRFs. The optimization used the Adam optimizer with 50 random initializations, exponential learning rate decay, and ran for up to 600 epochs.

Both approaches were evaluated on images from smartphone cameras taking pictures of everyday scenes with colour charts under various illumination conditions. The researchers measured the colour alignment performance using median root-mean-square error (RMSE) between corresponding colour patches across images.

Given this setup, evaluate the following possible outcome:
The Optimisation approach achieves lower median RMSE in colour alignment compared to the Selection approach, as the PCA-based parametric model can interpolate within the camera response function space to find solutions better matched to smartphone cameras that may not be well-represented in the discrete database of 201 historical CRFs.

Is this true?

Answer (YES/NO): NO